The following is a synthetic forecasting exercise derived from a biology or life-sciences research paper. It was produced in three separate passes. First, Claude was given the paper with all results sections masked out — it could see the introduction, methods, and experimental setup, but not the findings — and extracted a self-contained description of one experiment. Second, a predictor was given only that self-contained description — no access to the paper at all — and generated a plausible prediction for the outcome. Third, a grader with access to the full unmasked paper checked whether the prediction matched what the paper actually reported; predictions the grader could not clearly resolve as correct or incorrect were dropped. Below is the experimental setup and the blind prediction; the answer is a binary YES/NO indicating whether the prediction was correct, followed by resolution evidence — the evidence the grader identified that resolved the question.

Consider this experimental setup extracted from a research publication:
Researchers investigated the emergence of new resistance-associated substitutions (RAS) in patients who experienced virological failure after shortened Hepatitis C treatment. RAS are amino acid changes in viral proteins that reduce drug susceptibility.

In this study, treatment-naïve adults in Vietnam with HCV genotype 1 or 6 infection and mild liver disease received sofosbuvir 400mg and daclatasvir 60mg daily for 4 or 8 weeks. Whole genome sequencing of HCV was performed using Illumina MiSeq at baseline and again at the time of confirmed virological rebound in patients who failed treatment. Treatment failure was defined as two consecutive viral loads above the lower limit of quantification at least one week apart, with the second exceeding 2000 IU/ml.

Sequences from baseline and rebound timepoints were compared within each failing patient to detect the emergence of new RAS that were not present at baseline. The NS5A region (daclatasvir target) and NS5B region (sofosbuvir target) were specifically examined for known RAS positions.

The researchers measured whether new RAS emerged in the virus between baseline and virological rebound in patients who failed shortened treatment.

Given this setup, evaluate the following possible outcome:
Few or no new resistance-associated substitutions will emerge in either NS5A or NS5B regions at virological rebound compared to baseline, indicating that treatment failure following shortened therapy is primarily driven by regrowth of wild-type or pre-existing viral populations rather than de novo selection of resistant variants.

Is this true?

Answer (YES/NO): YES